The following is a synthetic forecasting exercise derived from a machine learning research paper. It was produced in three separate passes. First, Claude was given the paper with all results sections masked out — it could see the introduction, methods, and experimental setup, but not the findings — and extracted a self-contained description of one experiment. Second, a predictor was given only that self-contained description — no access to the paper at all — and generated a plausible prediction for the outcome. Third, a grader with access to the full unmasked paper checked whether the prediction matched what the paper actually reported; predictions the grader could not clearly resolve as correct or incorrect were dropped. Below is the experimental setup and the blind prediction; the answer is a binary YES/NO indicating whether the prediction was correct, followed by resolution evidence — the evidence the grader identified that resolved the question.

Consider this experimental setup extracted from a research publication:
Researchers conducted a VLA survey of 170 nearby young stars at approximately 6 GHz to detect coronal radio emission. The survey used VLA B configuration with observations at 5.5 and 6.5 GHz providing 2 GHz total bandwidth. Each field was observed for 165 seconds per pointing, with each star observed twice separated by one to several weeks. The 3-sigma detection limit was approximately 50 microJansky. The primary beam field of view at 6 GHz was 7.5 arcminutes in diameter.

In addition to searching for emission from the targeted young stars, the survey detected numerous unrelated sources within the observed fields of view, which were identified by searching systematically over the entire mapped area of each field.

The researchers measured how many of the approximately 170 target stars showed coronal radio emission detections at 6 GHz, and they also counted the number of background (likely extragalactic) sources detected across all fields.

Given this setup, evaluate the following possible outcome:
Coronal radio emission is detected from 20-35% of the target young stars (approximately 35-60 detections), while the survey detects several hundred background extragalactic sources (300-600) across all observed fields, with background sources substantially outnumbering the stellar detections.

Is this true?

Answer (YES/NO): NO